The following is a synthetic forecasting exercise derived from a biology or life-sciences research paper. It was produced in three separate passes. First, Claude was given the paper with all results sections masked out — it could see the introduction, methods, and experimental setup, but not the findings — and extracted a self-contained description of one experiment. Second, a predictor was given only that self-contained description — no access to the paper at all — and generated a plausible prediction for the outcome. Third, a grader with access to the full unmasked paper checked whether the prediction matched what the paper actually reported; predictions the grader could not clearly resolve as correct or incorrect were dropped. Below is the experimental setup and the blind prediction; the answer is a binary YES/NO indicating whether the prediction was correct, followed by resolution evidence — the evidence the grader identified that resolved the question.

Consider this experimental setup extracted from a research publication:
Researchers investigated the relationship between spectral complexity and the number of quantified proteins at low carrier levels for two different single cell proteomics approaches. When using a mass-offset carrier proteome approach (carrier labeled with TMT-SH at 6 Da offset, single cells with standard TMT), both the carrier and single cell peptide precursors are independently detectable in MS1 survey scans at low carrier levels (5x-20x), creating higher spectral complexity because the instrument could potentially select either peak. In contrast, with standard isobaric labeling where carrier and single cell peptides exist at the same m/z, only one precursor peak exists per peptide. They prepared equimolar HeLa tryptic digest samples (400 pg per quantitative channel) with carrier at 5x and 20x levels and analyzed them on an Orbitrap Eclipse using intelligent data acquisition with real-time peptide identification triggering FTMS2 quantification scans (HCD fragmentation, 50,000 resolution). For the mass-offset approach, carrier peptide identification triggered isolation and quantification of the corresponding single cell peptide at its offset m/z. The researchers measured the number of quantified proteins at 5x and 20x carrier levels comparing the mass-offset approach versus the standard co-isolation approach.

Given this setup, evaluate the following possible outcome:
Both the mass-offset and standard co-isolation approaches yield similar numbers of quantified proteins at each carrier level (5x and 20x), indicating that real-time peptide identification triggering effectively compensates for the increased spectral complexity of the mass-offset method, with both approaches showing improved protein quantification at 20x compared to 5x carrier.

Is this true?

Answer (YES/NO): NO